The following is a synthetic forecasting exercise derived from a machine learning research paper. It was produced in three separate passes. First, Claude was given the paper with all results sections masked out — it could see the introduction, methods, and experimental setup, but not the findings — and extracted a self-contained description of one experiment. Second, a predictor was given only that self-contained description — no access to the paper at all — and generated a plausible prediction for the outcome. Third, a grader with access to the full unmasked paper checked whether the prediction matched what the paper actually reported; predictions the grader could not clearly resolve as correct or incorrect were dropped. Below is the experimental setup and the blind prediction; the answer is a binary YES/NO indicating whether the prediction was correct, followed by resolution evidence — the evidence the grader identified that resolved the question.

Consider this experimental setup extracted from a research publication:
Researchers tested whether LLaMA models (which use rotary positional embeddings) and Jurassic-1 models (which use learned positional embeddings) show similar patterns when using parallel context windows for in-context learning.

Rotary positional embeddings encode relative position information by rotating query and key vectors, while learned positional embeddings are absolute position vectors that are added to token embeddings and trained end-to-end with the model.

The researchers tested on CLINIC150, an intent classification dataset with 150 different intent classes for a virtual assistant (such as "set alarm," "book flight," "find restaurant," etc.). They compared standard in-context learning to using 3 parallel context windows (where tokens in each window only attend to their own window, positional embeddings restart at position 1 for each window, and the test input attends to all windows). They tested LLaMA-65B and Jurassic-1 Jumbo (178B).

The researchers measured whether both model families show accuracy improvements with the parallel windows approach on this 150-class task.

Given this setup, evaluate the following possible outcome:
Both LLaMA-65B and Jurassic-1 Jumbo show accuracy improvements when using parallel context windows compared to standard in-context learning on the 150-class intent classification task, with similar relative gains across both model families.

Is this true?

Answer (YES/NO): NO